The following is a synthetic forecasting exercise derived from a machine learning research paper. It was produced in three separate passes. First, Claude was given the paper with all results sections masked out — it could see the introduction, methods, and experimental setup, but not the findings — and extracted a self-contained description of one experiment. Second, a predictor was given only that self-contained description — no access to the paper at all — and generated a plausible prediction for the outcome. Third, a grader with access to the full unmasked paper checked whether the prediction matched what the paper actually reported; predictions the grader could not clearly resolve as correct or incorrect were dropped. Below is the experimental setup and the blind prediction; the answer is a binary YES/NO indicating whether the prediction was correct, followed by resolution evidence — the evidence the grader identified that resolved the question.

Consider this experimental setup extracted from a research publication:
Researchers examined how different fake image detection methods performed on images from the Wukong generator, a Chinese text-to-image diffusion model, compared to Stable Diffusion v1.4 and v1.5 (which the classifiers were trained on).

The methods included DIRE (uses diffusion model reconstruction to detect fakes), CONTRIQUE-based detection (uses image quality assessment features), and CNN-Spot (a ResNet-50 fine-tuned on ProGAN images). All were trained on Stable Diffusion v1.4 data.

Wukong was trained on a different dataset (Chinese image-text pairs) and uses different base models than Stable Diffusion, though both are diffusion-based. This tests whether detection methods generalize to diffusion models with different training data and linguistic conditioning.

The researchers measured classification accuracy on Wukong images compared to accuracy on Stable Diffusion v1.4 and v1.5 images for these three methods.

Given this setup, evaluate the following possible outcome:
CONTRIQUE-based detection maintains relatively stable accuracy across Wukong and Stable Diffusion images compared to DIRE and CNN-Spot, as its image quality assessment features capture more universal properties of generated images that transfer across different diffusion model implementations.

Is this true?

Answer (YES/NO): NO